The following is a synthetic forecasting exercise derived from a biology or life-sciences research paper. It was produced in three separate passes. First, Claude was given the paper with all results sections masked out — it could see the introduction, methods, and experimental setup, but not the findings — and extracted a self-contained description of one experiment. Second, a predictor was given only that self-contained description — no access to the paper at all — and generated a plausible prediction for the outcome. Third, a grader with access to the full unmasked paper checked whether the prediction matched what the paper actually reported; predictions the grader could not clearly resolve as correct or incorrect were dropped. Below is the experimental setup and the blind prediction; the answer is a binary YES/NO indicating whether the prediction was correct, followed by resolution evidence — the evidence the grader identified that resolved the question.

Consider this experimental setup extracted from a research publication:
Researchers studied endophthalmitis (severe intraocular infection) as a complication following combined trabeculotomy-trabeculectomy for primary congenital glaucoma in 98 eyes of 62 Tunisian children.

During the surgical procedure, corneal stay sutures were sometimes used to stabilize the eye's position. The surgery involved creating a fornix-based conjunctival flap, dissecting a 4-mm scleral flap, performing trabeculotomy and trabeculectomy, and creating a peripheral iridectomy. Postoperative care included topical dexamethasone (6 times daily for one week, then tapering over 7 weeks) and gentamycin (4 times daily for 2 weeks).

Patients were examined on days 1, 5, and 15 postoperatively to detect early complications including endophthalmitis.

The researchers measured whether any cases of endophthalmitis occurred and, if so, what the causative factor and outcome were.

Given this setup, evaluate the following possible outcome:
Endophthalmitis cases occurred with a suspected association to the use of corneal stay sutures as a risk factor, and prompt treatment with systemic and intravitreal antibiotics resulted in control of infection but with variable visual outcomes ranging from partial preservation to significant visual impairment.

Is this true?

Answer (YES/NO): NO